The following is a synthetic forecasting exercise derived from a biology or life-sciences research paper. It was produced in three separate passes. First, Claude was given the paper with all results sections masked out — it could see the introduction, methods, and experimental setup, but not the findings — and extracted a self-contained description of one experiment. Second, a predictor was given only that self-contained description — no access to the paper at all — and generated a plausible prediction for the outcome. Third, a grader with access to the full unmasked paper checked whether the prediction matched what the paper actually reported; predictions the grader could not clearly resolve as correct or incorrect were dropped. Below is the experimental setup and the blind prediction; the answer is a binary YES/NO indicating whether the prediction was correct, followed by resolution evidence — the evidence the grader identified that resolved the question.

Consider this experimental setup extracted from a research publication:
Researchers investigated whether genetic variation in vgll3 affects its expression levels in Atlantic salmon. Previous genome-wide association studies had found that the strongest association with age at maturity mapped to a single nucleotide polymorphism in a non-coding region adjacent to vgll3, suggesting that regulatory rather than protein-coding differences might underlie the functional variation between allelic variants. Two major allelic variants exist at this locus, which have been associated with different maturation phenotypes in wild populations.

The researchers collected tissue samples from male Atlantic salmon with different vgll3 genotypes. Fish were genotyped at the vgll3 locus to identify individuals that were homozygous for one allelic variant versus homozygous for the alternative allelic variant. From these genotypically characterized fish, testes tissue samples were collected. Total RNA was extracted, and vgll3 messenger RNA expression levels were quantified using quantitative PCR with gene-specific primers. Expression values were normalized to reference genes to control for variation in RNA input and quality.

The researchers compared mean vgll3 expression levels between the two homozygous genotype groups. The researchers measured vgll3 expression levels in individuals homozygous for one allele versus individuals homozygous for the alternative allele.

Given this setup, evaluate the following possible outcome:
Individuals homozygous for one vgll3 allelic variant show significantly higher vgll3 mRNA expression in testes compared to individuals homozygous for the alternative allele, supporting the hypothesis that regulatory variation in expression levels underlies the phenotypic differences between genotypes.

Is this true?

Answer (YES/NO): YES